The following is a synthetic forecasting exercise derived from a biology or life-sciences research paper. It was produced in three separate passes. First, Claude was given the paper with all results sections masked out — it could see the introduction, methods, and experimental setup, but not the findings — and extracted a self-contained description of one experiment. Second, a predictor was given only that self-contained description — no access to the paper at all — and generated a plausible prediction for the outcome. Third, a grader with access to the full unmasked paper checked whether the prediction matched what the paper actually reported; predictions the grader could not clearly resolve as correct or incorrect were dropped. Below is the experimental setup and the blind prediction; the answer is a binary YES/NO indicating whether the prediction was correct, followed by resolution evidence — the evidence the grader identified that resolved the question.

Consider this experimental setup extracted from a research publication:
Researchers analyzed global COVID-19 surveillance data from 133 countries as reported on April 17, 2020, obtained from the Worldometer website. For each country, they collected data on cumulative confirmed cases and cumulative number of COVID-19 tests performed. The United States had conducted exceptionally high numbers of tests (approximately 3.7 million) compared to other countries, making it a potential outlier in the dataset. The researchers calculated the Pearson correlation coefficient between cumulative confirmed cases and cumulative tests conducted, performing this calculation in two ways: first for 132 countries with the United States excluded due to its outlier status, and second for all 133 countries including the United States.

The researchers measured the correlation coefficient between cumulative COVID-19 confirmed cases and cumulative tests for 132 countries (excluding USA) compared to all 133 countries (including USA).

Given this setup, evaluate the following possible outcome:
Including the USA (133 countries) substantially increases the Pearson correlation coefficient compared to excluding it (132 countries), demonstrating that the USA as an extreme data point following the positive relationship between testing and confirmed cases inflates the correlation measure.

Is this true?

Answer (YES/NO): YES